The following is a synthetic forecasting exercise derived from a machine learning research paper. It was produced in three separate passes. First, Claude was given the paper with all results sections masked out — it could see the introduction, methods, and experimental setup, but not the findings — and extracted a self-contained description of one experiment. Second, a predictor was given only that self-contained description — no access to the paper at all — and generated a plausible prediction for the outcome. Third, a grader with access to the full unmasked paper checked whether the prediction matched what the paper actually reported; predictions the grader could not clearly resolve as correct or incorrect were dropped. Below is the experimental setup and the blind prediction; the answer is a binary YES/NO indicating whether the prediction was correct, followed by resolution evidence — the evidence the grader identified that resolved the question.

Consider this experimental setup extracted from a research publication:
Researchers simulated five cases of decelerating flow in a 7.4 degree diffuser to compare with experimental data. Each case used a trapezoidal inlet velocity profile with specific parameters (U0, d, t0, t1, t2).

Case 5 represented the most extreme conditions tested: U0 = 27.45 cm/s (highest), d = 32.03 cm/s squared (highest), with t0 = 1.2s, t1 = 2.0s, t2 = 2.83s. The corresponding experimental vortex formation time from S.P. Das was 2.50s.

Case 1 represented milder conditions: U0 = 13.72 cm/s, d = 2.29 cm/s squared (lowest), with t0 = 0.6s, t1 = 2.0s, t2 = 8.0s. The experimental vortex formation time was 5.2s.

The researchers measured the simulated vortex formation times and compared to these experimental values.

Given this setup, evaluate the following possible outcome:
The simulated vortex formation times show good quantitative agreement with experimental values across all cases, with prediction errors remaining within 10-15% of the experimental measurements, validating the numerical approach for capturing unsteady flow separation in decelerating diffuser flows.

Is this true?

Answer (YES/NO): YES